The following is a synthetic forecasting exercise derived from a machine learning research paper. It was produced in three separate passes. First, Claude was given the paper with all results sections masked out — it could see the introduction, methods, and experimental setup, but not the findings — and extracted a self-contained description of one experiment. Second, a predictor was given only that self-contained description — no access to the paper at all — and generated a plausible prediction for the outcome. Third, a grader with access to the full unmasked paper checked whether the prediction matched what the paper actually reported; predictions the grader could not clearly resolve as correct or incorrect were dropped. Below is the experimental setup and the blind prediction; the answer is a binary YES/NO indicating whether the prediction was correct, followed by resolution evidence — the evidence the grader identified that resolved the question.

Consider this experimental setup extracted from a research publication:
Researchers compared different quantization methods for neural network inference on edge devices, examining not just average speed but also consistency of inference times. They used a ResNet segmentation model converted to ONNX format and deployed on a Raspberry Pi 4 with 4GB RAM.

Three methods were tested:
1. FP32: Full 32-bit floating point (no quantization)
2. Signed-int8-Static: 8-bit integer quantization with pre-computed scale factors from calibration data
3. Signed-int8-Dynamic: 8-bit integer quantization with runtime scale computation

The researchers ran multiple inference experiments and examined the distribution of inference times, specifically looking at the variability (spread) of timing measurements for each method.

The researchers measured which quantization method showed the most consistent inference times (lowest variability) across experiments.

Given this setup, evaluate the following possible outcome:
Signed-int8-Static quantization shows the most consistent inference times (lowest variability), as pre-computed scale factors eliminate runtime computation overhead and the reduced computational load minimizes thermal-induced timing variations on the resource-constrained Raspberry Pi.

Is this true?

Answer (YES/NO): NO